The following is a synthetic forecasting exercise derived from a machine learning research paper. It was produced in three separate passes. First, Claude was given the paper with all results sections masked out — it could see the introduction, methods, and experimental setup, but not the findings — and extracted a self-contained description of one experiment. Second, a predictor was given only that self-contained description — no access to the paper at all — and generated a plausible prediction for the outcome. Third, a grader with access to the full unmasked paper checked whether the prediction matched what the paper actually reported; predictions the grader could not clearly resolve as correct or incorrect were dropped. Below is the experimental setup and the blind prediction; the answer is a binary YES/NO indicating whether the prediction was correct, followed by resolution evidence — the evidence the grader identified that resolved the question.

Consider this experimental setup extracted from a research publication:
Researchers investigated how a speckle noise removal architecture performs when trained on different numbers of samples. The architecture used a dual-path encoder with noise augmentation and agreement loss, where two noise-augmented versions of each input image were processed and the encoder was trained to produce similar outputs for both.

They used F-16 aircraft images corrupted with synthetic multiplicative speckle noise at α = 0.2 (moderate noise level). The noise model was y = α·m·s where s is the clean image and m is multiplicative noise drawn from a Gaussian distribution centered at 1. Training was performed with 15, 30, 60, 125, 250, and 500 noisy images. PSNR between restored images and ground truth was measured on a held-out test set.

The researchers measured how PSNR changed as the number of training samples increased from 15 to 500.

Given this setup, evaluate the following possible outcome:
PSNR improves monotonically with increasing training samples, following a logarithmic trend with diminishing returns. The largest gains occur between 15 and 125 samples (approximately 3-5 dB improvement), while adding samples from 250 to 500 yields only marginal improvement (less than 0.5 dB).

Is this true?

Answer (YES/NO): NO